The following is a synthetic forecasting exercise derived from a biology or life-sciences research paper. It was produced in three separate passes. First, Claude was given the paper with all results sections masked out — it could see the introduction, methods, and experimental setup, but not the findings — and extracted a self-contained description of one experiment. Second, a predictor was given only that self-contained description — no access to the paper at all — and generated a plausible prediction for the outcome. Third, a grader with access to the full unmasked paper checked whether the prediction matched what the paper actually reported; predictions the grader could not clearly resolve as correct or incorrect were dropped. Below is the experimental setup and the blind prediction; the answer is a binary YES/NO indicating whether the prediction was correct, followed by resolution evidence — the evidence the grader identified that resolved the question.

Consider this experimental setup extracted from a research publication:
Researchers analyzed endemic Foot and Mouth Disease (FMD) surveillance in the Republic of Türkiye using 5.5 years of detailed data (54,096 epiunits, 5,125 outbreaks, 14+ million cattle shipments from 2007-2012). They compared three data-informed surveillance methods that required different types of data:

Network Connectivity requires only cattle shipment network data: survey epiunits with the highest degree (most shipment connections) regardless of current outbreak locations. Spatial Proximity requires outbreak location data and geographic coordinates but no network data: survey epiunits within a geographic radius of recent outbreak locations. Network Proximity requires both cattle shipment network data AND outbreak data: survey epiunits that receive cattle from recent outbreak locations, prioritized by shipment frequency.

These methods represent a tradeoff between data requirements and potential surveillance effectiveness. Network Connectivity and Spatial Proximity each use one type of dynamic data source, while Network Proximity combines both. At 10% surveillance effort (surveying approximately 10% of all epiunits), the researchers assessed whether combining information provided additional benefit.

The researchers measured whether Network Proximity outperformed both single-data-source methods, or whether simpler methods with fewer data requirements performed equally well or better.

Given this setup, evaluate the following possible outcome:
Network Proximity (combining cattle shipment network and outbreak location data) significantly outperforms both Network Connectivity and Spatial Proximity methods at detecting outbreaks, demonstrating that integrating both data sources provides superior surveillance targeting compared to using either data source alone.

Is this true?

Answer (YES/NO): NO